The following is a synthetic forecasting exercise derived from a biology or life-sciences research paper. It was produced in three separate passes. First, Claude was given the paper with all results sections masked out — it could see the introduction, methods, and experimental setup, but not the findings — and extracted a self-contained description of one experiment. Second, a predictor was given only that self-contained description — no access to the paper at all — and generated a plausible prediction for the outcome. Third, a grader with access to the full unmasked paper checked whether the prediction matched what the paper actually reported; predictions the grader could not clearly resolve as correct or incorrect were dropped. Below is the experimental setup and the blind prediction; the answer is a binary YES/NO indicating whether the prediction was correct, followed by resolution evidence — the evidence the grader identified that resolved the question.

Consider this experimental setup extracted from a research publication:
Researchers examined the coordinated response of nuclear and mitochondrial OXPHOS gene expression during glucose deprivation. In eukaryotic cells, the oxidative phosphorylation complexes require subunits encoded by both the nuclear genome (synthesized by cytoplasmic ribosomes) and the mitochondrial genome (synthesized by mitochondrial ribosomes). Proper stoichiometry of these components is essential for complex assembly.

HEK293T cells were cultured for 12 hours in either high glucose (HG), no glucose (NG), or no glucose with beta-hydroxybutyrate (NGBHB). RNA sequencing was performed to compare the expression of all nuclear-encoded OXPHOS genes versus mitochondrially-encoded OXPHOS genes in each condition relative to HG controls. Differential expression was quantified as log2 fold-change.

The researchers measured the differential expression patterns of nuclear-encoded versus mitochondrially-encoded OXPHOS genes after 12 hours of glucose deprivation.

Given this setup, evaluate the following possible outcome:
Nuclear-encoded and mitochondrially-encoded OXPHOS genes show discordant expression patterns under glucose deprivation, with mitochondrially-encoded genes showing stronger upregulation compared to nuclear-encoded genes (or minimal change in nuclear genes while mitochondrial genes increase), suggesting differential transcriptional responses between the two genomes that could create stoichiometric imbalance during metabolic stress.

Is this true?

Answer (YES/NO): NO